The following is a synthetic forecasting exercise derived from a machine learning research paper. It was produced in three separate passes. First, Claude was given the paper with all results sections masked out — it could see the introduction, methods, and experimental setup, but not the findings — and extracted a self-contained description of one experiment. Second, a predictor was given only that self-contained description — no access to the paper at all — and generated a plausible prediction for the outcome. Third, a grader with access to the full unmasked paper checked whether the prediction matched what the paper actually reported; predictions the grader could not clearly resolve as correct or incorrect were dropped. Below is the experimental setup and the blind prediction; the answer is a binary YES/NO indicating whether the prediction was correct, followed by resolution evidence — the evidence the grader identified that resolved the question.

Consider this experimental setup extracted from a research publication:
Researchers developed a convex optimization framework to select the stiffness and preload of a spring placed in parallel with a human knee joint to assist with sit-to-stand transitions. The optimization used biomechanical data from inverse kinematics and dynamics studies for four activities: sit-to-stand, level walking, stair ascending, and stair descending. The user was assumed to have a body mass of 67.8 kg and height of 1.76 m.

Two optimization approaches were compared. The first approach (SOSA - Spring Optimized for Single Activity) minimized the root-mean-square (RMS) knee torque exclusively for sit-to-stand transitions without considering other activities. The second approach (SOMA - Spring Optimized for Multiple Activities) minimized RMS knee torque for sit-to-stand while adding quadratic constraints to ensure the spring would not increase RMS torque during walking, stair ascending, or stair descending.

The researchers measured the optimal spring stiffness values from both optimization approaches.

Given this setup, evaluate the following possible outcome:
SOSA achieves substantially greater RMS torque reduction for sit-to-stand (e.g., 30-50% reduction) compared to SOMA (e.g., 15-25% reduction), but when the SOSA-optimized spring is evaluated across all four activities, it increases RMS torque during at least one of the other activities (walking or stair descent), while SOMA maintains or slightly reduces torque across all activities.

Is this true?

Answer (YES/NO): NO